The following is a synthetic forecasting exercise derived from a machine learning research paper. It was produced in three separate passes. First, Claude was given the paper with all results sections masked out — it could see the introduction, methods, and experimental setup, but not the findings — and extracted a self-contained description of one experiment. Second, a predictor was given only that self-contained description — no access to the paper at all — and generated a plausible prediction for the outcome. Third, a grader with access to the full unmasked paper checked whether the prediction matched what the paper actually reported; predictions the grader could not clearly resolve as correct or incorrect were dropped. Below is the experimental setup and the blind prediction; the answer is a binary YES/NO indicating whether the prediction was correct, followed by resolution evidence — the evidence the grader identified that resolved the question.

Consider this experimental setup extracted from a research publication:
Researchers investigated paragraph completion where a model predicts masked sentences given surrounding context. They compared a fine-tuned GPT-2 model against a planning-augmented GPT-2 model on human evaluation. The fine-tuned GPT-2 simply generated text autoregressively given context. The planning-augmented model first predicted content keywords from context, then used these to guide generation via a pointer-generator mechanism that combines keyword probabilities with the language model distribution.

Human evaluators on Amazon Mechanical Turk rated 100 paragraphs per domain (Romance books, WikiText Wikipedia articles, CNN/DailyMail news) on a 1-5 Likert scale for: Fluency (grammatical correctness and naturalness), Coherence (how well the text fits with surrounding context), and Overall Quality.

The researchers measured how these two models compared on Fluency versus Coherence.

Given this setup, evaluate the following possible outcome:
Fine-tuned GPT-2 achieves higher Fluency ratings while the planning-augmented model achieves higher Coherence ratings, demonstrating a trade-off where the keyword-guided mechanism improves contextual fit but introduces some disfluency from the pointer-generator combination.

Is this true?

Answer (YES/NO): YES